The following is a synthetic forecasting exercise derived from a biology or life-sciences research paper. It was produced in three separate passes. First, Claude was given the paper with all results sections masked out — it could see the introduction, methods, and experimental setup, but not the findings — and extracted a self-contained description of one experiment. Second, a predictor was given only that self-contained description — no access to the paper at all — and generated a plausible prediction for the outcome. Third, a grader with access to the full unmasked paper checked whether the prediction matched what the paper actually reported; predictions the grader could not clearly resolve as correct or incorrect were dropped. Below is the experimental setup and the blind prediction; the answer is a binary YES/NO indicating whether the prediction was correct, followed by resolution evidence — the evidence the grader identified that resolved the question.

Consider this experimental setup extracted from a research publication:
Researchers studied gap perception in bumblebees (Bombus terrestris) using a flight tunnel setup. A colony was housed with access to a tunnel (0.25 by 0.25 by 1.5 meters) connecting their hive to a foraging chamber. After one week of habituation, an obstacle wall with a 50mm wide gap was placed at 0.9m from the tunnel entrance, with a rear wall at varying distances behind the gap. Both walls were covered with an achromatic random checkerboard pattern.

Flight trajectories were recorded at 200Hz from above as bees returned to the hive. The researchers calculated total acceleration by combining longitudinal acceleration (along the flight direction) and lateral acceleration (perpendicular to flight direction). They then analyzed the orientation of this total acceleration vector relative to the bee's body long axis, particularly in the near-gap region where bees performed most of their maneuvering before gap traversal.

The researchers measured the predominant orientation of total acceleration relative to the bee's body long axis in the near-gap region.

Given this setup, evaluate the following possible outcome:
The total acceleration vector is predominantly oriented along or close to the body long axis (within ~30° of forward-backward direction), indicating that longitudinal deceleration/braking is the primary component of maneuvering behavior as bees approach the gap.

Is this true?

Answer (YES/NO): NO